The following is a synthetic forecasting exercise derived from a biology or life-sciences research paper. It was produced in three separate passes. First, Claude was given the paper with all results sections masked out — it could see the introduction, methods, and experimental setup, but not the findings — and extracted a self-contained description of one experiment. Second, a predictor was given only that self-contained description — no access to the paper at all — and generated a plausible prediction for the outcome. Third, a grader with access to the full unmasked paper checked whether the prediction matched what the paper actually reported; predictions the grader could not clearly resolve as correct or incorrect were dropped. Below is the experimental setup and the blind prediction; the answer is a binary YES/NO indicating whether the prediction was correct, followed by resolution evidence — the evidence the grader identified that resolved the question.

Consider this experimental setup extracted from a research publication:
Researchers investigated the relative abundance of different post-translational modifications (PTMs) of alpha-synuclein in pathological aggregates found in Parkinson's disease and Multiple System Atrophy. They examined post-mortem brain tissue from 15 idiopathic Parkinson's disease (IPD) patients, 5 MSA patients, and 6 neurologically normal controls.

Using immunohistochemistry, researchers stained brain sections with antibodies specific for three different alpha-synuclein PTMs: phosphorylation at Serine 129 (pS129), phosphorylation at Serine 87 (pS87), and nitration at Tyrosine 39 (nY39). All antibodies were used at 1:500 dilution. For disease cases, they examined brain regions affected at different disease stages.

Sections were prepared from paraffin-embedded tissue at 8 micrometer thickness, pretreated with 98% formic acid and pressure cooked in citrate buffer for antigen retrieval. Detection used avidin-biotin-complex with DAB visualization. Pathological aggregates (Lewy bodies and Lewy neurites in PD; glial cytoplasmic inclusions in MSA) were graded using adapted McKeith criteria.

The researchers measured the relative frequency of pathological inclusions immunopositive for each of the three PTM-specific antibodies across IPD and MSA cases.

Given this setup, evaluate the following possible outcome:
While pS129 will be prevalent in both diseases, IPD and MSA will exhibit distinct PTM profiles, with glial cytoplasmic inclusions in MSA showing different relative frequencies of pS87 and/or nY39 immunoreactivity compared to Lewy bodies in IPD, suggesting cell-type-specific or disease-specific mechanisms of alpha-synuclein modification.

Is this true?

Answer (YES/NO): NO